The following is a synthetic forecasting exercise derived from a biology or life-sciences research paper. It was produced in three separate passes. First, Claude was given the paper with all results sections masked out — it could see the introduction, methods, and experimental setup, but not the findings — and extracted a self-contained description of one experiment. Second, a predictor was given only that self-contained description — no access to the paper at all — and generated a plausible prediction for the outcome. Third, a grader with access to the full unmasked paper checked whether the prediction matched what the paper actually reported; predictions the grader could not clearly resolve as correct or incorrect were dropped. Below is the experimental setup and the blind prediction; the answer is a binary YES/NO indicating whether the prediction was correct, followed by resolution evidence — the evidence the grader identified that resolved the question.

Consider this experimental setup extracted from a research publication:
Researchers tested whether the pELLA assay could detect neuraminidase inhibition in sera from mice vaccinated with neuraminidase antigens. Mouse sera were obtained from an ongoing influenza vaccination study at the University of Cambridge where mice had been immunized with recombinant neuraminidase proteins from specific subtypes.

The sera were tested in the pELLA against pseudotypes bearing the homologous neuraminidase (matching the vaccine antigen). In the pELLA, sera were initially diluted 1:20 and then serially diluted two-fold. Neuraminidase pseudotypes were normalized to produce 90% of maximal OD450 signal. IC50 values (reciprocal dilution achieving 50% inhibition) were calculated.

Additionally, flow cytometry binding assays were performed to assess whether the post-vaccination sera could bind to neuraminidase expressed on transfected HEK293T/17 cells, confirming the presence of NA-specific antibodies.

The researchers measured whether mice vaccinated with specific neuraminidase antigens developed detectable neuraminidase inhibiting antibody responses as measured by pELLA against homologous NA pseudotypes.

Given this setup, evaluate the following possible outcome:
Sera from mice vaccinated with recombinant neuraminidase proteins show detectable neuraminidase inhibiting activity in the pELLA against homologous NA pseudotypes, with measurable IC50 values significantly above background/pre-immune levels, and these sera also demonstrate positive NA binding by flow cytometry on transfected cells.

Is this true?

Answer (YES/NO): YES